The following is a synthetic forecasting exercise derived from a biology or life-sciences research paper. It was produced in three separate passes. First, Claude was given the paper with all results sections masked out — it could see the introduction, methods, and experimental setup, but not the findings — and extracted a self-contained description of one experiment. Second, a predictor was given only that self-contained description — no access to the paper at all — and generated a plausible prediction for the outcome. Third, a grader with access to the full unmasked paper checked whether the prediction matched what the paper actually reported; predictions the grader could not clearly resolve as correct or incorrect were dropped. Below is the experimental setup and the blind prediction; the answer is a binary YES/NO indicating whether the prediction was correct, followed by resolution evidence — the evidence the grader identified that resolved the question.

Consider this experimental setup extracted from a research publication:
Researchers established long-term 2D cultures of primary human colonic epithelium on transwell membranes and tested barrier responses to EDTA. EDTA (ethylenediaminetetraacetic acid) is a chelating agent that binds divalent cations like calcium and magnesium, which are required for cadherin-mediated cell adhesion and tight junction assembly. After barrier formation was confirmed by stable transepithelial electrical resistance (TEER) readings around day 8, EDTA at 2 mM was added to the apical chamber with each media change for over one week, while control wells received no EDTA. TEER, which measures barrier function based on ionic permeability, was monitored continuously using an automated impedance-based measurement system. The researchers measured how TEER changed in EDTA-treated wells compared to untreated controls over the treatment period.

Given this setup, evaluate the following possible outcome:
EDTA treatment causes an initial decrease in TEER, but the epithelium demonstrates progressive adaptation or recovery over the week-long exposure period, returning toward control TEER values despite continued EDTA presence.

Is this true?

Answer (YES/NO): NO